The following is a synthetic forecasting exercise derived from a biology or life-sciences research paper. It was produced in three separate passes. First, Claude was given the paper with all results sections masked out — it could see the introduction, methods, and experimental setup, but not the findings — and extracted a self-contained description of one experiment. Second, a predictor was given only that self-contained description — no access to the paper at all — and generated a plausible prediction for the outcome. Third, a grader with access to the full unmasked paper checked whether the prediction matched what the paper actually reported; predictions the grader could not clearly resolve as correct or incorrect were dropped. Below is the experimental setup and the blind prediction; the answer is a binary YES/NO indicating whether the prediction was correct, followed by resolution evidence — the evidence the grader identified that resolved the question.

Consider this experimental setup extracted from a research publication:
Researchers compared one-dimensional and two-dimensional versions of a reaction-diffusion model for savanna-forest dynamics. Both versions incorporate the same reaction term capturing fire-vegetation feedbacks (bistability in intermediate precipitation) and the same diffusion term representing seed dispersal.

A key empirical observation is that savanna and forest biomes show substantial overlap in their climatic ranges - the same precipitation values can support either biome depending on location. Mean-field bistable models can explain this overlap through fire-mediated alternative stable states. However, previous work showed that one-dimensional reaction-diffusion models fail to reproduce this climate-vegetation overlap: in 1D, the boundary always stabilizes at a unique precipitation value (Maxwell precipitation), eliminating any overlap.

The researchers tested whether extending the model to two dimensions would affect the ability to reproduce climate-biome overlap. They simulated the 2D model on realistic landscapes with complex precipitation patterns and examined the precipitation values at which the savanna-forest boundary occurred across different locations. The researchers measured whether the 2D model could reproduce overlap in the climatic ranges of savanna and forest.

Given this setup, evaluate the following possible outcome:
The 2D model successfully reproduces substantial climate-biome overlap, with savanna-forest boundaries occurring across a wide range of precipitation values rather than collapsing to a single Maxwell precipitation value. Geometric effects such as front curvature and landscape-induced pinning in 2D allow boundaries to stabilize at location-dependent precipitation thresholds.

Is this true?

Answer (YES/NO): YES